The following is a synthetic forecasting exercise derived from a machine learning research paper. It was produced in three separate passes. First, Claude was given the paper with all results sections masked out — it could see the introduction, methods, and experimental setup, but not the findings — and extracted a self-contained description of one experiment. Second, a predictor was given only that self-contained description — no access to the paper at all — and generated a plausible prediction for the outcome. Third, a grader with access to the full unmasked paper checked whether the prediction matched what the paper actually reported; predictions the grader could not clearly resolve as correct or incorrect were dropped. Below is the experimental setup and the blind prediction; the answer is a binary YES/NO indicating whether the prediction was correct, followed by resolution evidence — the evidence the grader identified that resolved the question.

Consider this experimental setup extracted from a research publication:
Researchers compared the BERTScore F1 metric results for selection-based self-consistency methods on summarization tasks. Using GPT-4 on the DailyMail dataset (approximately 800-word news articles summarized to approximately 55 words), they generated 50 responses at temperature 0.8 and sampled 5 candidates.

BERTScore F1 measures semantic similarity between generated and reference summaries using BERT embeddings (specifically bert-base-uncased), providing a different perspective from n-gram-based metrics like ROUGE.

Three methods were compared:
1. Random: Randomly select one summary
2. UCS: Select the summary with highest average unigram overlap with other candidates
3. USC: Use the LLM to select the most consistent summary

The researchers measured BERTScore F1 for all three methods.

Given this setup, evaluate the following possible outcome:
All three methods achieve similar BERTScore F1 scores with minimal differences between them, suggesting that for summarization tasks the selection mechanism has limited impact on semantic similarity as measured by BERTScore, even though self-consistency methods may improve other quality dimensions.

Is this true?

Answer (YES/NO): YES